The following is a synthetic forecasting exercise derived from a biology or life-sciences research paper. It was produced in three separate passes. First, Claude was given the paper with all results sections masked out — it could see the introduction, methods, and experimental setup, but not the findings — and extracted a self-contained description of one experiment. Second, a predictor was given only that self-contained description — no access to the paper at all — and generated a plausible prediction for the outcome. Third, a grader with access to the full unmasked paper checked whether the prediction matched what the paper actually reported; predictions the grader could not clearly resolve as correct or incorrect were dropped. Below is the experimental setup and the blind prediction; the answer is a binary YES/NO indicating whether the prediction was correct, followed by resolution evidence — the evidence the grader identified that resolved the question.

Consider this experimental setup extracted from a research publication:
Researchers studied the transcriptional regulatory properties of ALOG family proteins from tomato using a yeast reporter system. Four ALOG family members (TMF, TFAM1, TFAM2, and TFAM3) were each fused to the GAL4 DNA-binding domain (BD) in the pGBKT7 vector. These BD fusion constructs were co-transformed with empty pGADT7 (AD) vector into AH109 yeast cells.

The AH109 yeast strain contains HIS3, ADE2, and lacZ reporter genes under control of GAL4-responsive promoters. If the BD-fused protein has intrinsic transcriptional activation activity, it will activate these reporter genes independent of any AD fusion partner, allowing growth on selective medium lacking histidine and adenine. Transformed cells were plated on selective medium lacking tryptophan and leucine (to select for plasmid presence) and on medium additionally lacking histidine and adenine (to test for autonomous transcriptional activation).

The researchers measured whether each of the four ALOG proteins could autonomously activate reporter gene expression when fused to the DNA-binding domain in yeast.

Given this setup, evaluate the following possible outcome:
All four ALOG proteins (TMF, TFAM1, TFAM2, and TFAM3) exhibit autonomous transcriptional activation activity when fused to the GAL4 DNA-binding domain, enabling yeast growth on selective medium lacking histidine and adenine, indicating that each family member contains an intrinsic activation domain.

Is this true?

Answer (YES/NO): NO